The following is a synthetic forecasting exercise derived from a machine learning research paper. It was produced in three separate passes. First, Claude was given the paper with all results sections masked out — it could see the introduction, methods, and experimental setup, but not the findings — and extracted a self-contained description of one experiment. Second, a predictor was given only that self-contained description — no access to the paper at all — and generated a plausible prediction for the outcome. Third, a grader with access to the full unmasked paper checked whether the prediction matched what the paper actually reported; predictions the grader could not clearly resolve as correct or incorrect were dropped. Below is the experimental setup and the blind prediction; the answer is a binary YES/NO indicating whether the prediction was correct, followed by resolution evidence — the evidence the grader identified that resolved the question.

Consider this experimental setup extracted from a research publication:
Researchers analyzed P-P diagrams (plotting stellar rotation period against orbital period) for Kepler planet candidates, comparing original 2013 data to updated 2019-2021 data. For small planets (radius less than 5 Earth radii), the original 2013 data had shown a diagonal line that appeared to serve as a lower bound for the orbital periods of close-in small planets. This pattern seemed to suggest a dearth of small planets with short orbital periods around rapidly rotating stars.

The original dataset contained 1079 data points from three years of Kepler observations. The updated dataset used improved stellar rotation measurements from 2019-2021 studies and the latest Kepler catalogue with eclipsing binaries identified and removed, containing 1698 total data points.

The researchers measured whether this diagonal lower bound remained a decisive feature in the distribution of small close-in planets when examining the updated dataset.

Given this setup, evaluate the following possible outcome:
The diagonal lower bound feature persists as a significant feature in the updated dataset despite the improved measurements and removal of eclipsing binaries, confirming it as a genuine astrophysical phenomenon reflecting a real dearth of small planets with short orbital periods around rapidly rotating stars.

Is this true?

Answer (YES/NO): NO